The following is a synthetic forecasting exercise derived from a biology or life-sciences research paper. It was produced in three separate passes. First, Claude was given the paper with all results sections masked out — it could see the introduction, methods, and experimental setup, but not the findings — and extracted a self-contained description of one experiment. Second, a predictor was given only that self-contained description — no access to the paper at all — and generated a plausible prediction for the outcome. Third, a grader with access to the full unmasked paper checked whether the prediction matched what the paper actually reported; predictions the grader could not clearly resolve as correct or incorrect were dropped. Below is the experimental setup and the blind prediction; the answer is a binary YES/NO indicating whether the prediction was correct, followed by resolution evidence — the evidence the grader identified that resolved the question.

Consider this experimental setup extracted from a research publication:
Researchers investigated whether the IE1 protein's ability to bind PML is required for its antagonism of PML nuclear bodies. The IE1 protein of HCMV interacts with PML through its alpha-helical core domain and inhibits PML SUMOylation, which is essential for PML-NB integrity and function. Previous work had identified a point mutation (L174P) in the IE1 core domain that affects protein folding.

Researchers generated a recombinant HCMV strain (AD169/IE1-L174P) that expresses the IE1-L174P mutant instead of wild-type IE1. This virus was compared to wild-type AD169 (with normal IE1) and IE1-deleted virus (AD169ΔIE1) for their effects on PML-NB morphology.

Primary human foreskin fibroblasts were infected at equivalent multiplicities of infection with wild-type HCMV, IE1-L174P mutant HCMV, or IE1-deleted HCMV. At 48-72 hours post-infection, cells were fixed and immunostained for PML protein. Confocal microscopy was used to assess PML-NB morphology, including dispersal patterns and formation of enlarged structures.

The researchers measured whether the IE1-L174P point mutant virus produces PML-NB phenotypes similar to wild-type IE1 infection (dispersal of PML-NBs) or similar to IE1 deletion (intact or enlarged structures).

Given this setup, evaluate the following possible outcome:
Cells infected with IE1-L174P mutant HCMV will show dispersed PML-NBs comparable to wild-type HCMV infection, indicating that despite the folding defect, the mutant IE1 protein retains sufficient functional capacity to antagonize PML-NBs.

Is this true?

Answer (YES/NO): NO